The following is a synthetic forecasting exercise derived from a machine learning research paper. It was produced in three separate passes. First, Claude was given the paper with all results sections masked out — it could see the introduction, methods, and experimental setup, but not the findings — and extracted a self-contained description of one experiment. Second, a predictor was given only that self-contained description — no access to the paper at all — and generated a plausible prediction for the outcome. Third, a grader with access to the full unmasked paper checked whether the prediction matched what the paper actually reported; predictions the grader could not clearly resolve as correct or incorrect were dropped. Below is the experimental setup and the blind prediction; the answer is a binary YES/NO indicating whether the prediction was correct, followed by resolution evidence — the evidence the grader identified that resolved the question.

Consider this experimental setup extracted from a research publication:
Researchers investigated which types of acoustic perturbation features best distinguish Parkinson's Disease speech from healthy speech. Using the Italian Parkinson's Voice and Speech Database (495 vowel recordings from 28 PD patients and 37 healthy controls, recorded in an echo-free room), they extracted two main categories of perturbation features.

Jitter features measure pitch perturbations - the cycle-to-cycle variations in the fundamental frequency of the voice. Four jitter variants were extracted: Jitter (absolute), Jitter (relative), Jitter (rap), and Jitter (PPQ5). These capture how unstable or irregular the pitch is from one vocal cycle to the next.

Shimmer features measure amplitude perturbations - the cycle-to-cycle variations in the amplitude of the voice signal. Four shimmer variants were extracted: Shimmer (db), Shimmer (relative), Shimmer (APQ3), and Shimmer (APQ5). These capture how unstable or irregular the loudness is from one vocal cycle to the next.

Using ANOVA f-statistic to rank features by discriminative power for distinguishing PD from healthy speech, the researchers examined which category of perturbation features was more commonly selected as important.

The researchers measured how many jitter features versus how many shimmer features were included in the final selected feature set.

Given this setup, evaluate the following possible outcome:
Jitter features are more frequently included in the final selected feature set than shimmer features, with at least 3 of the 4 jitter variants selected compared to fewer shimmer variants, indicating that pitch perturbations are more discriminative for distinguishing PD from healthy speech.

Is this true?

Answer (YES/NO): NO